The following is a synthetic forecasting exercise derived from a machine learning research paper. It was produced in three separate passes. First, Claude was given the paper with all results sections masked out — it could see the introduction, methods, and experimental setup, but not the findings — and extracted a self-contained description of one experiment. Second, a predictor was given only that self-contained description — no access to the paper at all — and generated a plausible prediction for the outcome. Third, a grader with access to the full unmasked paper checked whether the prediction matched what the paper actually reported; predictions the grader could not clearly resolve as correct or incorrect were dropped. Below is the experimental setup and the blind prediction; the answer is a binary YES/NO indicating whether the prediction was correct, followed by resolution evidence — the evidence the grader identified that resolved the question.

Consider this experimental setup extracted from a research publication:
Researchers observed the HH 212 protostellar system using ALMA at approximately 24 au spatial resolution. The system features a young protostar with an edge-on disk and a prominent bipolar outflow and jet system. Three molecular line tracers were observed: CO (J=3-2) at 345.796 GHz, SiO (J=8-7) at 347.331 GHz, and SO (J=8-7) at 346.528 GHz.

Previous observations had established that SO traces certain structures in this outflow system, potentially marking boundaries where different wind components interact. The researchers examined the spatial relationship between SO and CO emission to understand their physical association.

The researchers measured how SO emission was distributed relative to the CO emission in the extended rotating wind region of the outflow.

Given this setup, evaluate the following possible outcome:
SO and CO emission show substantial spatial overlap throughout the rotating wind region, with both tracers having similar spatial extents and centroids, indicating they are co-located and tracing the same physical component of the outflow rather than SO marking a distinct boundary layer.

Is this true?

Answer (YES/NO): YES